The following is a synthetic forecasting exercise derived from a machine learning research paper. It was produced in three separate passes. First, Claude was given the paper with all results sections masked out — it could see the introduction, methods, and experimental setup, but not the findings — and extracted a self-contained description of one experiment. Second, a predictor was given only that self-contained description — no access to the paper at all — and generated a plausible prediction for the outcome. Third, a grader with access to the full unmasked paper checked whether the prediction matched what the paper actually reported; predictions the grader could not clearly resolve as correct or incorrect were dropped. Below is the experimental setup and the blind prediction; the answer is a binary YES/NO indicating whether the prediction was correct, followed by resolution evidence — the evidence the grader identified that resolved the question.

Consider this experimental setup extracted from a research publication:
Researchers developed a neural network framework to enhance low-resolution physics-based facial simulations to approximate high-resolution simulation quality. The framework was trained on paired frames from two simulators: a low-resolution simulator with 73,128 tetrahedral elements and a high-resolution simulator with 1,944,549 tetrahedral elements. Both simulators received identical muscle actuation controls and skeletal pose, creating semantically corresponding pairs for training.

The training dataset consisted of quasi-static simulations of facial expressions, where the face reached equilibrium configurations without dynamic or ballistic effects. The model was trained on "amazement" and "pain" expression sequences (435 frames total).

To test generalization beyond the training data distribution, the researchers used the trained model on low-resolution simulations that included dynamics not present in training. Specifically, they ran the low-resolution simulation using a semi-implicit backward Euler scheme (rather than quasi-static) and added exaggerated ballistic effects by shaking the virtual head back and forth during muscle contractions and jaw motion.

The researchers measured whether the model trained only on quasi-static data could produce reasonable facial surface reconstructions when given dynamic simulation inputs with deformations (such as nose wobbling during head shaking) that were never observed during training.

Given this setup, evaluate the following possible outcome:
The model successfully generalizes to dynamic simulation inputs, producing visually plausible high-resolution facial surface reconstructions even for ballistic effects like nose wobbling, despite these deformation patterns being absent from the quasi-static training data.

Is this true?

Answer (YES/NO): YES